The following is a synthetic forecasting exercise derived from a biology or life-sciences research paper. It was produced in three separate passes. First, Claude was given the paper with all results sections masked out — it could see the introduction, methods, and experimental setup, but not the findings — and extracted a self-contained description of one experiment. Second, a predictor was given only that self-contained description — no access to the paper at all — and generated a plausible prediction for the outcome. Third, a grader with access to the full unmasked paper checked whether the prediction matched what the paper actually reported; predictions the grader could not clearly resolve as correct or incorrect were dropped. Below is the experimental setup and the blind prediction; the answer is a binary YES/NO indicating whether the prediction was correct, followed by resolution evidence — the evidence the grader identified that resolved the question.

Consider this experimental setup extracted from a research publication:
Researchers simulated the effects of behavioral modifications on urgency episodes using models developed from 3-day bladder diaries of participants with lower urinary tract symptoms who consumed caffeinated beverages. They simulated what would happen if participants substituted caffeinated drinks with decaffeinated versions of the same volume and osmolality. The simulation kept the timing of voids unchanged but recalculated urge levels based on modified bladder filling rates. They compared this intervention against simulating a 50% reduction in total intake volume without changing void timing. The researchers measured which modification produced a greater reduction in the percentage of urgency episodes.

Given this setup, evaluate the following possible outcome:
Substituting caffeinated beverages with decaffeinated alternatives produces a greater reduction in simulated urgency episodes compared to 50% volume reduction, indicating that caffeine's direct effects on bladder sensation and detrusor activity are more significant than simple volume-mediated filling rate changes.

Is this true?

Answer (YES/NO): NO